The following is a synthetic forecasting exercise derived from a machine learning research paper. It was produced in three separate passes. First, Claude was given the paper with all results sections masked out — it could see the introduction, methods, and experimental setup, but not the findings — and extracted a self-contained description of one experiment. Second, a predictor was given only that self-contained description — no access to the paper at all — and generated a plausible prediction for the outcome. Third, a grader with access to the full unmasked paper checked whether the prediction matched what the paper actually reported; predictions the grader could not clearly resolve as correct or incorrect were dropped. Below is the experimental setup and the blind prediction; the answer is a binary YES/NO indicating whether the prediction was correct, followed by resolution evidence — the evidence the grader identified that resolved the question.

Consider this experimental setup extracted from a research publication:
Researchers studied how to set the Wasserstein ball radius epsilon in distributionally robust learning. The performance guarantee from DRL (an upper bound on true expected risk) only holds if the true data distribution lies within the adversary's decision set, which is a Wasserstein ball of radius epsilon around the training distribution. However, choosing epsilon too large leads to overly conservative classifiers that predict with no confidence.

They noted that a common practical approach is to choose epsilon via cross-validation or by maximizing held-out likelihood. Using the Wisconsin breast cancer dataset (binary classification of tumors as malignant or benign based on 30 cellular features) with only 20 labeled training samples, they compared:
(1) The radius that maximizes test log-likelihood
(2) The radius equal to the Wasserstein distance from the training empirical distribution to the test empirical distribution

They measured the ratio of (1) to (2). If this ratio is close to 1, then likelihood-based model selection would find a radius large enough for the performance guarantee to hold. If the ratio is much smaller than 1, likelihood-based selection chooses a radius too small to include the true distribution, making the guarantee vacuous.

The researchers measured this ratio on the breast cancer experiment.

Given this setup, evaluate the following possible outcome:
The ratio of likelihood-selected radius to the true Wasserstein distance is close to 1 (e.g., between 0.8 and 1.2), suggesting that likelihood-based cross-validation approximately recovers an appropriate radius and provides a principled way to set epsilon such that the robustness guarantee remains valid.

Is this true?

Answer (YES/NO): NO